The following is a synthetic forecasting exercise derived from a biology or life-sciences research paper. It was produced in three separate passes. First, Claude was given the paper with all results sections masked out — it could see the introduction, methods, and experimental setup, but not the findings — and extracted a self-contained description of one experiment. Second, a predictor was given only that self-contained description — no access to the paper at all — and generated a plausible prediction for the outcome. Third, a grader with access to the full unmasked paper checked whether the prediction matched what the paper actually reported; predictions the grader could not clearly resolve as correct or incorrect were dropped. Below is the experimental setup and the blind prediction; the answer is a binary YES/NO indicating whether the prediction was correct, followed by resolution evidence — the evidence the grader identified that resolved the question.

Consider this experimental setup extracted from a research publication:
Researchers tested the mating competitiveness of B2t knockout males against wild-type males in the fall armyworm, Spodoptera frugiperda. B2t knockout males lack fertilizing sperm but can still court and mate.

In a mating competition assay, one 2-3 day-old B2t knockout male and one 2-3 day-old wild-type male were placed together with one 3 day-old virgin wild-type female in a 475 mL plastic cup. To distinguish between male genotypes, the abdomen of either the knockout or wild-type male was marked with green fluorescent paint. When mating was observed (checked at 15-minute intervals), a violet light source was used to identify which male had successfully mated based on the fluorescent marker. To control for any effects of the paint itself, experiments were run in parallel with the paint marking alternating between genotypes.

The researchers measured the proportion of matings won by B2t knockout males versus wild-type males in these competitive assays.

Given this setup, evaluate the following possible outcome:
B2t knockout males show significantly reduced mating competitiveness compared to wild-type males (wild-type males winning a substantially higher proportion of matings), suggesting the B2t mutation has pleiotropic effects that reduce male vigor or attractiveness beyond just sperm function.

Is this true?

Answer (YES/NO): NO